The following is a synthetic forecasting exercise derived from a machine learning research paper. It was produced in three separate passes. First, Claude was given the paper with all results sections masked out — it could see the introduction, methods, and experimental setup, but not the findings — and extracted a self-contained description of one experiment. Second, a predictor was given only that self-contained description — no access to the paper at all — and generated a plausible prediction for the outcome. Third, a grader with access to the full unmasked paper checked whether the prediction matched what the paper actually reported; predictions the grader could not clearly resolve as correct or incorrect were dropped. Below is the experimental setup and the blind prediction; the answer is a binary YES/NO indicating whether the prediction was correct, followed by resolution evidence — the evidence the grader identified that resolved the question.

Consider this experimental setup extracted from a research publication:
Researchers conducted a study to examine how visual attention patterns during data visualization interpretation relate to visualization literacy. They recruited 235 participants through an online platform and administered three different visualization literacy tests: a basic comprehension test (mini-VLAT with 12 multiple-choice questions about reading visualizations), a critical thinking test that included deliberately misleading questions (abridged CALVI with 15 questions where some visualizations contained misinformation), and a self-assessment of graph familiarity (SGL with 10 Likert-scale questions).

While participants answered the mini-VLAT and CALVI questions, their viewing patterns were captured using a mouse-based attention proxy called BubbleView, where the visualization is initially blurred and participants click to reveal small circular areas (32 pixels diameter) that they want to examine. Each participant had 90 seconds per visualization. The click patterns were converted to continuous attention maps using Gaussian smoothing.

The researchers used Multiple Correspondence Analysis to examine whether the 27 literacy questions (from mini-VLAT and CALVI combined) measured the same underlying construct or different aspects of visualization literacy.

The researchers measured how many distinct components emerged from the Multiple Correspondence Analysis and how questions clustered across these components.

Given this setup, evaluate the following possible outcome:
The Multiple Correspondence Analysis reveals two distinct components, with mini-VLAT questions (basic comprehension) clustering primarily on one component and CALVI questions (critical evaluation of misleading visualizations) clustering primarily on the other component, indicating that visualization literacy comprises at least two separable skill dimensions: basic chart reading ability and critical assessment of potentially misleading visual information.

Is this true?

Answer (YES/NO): NO